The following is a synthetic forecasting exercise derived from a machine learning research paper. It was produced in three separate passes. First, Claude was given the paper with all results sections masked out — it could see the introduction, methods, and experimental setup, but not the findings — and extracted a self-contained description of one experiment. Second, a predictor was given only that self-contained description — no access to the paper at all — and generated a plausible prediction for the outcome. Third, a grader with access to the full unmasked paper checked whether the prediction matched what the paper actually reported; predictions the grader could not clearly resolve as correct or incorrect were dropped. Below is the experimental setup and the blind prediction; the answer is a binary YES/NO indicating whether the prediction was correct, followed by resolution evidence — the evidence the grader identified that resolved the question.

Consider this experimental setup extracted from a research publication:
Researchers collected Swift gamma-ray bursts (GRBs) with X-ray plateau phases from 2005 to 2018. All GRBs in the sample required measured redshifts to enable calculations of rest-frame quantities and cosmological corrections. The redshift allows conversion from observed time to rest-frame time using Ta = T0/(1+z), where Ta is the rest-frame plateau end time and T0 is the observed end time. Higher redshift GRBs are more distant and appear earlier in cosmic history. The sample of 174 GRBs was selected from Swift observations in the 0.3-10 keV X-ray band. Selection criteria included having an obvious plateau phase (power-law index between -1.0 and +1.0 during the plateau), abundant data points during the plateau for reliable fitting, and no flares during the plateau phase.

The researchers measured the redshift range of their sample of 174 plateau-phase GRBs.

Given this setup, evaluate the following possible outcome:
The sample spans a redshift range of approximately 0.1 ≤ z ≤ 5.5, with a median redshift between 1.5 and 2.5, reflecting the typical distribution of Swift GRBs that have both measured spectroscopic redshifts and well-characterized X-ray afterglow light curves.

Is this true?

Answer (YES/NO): NO